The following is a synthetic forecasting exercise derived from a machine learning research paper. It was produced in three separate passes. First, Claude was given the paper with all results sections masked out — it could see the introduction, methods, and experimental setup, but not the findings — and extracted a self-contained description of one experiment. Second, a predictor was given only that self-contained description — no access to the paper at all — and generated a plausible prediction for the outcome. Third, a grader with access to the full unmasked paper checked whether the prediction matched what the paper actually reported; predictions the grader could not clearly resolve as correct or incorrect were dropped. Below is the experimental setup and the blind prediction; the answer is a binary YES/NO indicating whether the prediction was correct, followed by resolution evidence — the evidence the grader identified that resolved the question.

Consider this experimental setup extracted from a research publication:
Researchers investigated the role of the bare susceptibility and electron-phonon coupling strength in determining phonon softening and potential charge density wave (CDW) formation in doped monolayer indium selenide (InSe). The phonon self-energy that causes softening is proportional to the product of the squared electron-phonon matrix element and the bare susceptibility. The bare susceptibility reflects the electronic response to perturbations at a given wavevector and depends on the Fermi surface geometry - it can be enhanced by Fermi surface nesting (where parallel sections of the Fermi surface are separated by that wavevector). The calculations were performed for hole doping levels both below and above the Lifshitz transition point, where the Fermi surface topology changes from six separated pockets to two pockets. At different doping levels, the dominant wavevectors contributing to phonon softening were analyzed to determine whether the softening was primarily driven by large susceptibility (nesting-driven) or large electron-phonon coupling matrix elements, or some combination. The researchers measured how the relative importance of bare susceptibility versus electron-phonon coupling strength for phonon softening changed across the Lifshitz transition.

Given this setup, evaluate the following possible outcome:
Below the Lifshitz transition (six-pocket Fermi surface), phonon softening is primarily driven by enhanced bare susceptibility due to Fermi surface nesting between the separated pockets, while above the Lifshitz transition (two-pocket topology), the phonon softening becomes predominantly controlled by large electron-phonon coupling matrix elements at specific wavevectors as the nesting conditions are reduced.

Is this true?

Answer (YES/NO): NO